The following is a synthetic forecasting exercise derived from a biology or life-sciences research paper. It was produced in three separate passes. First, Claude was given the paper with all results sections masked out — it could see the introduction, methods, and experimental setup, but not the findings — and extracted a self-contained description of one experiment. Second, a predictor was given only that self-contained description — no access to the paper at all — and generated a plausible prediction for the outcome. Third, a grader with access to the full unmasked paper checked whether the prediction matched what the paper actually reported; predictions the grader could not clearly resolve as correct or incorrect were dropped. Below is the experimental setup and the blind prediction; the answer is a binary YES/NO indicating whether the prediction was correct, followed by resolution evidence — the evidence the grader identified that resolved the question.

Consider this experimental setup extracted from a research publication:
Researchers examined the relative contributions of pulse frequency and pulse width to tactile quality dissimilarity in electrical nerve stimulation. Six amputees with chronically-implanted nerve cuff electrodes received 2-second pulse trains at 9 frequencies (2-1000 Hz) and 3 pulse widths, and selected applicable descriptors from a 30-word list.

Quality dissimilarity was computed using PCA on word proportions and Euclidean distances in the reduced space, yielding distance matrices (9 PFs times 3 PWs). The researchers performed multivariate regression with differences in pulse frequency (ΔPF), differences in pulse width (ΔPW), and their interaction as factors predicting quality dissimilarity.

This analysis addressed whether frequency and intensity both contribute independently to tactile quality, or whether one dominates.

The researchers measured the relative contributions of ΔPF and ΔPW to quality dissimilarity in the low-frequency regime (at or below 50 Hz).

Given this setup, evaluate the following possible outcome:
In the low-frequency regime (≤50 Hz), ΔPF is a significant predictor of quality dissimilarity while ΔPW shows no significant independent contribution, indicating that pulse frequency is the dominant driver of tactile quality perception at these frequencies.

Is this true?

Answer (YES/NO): NO